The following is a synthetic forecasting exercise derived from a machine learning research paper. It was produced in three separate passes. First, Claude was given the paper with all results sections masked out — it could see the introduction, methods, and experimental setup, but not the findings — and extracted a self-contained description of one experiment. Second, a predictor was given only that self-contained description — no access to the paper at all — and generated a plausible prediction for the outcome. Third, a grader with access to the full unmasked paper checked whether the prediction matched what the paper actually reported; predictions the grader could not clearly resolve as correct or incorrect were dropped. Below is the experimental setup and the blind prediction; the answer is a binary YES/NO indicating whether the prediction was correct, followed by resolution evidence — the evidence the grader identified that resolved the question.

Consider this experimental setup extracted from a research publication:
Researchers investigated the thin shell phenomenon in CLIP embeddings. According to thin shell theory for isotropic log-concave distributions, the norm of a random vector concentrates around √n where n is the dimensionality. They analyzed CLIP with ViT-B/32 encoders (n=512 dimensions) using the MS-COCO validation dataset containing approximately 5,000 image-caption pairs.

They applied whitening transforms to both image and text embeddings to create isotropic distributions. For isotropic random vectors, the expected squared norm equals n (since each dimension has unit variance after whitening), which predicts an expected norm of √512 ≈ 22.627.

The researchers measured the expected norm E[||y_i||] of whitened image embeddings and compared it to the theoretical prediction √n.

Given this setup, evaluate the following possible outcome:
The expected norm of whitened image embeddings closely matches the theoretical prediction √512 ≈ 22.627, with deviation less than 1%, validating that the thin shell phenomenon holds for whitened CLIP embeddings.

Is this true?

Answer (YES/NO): NO